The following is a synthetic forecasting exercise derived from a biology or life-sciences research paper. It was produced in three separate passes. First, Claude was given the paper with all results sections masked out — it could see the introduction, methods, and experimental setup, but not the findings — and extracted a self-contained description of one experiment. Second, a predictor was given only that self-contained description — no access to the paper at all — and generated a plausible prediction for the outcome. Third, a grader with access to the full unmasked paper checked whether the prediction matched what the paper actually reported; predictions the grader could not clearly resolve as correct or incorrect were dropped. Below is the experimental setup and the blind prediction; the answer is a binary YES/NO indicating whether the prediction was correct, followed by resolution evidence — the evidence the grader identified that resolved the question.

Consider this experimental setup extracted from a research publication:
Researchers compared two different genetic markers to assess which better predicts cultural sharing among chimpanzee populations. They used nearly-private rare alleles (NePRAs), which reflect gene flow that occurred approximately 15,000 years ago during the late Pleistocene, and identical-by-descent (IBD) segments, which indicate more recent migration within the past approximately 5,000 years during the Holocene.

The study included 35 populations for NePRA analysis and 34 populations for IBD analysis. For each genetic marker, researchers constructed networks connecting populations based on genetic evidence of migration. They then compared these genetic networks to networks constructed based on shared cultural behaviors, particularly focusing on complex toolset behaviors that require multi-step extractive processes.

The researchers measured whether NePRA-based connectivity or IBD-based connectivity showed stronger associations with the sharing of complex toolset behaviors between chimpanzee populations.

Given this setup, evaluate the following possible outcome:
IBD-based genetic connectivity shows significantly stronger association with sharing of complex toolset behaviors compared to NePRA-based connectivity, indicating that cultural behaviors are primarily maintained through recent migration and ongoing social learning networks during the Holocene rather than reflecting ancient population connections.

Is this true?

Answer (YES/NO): NO